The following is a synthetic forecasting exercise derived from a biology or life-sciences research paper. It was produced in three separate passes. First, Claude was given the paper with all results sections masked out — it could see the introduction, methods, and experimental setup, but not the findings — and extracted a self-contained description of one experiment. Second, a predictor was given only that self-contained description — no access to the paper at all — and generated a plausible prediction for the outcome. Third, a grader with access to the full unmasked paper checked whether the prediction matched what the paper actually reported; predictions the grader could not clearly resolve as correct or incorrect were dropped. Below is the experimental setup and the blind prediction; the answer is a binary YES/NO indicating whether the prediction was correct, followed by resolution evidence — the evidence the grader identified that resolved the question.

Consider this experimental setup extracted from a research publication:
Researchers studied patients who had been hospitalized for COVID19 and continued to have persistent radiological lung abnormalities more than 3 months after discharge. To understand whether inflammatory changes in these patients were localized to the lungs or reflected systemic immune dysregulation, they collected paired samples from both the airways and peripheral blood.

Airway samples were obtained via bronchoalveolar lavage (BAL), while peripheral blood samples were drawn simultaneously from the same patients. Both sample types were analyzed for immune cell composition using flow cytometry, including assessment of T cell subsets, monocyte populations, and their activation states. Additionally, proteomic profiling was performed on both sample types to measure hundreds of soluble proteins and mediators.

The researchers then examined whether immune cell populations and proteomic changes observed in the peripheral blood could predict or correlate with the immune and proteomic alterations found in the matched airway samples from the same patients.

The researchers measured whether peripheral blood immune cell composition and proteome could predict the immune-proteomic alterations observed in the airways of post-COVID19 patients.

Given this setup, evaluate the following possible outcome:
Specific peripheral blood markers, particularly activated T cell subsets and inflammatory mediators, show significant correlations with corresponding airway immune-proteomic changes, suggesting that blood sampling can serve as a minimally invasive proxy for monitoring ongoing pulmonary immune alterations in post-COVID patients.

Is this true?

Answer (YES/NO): NO